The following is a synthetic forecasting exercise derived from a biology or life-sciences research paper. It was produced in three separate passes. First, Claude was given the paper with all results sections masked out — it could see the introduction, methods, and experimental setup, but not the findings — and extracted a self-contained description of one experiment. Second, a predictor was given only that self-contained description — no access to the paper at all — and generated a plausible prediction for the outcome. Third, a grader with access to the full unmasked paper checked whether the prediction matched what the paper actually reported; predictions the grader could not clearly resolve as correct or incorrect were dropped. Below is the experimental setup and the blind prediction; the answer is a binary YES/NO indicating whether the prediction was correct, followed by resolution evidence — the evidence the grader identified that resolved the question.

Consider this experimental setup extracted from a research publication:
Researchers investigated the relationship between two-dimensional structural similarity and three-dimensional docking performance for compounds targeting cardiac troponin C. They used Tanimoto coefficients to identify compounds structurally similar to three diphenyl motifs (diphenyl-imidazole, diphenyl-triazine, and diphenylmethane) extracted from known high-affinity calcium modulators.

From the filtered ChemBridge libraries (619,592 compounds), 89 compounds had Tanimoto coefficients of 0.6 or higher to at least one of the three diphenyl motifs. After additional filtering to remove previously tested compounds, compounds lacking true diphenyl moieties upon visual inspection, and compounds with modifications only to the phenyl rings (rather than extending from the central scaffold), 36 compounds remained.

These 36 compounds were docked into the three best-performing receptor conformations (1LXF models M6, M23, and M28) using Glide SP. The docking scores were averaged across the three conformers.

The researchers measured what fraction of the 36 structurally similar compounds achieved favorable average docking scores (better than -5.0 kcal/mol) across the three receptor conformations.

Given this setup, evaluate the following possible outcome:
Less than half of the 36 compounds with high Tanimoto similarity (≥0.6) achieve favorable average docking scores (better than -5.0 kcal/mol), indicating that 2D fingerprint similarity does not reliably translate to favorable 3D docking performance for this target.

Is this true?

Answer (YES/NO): NO